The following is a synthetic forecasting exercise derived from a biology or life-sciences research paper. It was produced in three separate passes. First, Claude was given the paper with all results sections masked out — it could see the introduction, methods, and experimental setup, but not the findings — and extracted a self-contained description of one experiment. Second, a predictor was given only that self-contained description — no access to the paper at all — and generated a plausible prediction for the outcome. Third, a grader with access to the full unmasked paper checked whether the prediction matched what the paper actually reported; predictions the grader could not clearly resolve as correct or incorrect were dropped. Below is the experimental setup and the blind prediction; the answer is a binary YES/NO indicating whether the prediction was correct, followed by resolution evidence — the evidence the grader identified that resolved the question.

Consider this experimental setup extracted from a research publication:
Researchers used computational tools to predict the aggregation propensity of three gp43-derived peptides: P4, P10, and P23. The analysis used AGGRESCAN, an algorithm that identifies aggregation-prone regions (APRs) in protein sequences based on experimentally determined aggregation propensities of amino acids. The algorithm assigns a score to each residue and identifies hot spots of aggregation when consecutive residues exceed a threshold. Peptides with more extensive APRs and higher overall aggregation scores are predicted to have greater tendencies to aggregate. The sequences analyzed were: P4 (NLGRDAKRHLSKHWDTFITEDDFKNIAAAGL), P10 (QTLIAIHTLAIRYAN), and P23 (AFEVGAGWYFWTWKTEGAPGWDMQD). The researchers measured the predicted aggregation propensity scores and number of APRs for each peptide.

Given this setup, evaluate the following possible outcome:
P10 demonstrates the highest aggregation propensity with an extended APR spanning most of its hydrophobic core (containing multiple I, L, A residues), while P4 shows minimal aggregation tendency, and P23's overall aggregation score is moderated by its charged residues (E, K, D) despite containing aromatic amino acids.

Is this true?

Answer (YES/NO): YES